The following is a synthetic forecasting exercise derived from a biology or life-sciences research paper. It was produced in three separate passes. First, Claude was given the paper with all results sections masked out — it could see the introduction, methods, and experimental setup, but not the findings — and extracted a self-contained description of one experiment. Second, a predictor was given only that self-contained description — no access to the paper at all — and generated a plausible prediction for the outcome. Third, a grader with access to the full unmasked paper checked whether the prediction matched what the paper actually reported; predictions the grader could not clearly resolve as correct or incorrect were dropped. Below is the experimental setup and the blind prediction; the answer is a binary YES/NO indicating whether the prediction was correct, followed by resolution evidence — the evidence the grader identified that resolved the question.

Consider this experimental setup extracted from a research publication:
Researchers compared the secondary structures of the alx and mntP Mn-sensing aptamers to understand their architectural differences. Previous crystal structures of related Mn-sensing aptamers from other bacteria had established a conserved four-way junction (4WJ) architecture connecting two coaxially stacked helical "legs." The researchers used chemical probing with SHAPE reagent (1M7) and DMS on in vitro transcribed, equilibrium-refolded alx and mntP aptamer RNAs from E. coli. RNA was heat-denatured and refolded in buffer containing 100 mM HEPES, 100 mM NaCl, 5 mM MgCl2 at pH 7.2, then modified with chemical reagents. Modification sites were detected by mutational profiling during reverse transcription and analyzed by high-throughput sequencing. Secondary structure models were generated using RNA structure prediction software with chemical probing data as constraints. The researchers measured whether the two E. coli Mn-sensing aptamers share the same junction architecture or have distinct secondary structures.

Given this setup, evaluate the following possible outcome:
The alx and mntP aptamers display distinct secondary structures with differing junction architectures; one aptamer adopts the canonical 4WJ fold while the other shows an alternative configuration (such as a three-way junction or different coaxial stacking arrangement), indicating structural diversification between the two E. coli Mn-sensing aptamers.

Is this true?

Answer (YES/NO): YES